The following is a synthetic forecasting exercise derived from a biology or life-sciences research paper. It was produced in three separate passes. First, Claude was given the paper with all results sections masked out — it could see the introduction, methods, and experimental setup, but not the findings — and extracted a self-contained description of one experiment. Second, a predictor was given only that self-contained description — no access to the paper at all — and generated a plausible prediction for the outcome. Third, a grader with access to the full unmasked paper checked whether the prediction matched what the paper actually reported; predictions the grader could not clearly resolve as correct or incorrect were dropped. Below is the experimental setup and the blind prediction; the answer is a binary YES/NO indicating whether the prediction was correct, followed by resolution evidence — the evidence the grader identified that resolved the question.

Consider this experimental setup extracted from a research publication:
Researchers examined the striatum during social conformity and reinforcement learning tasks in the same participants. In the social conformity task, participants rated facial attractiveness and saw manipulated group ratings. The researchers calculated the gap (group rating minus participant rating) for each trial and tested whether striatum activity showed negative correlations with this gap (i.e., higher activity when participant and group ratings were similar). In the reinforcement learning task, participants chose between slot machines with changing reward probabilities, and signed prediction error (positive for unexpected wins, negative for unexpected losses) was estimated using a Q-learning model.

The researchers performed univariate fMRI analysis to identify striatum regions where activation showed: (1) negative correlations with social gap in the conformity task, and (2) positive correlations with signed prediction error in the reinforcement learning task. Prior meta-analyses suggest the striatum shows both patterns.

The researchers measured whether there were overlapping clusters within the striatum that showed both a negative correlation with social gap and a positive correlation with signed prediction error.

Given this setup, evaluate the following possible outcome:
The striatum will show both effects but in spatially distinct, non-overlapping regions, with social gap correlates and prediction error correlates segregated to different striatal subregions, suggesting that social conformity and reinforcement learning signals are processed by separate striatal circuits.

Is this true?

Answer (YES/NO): NO